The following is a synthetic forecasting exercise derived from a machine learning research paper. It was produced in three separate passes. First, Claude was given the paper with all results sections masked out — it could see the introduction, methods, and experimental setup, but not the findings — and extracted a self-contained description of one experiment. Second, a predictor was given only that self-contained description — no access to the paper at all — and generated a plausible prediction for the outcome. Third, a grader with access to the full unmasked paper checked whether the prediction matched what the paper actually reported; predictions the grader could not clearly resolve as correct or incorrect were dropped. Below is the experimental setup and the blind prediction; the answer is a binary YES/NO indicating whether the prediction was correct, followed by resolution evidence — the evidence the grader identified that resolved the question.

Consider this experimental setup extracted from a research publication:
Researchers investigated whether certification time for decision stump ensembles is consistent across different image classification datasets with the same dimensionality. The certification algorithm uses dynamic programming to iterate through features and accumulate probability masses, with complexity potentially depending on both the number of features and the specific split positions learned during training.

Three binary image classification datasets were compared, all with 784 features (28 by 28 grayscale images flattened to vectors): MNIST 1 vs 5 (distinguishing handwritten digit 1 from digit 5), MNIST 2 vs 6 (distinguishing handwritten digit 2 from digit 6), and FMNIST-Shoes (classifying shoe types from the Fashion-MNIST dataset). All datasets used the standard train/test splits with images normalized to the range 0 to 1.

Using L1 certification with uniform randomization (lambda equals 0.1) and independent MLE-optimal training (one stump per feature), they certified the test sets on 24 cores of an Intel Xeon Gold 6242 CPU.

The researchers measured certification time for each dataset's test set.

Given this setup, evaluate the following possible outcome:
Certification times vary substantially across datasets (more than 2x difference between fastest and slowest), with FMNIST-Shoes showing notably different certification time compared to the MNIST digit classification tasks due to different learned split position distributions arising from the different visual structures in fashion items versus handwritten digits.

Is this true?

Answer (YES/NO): NO